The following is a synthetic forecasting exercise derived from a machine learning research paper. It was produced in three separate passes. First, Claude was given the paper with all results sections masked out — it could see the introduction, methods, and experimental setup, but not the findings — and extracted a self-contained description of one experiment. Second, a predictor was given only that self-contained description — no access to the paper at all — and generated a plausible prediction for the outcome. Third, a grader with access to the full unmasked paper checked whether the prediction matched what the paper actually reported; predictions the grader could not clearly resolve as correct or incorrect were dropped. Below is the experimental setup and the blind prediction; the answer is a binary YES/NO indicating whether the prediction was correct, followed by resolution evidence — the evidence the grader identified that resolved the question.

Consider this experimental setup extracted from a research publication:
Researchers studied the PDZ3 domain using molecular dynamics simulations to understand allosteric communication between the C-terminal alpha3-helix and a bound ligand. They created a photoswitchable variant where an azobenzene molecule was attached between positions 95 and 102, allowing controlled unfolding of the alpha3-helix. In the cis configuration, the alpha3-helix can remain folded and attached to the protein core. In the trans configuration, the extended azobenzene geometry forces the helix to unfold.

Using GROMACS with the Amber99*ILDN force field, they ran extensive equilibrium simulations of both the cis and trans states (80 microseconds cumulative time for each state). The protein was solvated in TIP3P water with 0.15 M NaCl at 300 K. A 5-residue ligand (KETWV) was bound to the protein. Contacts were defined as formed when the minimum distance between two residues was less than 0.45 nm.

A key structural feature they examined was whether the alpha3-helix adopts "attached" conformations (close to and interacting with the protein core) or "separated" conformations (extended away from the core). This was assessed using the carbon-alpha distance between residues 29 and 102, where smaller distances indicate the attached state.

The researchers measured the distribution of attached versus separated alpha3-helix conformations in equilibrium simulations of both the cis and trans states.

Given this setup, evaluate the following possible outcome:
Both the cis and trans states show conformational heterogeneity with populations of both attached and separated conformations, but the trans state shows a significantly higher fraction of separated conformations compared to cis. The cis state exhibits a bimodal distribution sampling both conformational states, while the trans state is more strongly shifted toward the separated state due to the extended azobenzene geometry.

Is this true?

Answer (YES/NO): NO